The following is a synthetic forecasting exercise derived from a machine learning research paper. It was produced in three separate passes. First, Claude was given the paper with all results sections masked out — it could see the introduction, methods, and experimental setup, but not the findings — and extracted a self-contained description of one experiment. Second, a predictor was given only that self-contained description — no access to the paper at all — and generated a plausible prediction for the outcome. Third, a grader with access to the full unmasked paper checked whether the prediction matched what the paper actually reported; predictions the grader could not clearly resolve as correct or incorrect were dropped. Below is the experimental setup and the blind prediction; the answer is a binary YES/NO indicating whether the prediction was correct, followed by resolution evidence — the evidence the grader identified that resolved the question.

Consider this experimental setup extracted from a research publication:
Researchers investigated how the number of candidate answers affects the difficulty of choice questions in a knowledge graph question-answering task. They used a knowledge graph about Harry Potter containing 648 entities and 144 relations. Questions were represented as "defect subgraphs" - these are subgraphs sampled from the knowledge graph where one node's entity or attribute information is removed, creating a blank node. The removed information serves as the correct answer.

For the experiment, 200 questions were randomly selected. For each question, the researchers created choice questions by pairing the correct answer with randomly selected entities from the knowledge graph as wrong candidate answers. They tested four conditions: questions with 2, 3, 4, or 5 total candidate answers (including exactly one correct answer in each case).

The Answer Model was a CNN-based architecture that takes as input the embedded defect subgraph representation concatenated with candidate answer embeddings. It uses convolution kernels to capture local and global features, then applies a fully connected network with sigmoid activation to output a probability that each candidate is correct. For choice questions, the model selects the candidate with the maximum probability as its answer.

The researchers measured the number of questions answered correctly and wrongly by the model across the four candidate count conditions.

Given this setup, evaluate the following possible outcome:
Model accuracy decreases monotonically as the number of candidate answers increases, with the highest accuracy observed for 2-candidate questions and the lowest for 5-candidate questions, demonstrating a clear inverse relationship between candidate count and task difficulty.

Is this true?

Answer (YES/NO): YES